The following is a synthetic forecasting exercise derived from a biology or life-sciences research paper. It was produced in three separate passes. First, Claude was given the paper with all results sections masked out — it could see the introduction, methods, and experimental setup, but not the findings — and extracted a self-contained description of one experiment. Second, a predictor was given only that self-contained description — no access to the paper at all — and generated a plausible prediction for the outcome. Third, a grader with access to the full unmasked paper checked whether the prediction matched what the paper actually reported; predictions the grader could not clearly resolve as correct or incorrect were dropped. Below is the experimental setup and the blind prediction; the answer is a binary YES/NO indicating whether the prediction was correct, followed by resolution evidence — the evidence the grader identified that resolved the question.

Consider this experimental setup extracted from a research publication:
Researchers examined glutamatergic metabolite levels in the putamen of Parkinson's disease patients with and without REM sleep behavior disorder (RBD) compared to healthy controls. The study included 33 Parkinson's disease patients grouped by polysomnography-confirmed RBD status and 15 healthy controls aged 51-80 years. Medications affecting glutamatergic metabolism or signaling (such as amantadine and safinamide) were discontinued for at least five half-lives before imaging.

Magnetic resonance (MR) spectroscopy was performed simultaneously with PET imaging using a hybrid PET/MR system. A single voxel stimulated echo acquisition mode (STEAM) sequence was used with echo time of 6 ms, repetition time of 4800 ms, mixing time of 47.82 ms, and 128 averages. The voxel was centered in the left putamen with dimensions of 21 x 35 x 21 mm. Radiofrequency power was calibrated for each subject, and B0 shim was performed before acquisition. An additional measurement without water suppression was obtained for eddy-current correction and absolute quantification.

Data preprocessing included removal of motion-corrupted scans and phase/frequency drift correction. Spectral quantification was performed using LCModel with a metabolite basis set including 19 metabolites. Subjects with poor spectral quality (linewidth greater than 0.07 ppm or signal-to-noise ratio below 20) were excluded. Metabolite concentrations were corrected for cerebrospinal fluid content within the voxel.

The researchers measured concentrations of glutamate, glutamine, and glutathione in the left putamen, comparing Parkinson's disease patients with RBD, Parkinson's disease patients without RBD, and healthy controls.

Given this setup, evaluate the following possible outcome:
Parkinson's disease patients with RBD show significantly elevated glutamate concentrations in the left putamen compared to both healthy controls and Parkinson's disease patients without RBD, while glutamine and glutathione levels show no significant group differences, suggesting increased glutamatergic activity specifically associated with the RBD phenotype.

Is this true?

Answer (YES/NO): NO